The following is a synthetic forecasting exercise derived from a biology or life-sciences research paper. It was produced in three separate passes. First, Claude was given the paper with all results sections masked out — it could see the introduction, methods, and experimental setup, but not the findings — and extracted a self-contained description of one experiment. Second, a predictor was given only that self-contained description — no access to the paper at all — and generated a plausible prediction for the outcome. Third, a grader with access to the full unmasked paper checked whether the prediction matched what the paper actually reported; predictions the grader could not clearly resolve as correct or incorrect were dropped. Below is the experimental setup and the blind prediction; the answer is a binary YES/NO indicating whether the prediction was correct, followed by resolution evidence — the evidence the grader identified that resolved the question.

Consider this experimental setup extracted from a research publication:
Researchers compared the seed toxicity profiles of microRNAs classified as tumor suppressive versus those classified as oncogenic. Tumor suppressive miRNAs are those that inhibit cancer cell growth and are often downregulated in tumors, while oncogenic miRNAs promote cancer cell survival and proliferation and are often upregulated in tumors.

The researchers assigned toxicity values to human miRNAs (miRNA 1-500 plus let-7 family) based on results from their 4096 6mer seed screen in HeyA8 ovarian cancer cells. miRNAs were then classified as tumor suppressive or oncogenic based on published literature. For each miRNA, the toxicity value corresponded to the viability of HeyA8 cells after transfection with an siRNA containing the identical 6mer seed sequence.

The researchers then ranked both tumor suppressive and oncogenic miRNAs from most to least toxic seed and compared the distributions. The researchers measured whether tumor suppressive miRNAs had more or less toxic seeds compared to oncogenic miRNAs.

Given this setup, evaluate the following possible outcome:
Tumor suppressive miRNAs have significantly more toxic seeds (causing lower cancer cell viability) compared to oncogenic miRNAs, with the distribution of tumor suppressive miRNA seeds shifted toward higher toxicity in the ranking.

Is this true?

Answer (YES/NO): YES